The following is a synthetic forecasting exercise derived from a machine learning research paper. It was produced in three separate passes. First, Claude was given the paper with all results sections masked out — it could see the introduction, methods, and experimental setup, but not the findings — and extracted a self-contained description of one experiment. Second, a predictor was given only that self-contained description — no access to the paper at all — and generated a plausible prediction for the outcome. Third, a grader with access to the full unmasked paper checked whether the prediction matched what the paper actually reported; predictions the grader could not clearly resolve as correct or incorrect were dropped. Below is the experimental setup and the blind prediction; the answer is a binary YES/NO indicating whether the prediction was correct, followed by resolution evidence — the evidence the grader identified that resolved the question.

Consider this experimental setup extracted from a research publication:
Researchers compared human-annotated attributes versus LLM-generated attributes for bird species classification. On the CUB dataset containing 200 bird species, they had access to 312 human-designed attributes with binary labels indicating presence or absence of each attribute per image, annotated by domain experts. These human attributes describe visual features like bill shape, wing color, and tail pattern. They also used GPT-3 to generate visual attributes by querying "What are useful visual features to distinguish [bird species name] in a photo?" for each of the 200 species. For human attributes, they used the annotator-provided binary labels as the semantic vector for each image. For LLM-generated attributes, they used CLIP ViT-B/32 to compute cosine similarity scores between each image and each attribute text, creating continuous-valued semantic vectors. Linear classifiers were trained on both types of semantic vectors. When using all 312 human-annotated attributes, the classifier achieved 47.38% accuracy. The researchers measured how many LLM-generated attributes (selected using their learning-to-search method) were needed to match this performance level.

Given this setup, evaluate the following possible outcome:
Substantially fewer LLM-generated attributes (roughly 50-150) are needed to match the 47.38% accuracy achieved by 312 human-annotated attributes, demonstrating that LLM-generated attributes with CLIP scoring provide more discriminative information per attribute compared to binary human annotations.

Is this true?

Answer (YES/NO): NO